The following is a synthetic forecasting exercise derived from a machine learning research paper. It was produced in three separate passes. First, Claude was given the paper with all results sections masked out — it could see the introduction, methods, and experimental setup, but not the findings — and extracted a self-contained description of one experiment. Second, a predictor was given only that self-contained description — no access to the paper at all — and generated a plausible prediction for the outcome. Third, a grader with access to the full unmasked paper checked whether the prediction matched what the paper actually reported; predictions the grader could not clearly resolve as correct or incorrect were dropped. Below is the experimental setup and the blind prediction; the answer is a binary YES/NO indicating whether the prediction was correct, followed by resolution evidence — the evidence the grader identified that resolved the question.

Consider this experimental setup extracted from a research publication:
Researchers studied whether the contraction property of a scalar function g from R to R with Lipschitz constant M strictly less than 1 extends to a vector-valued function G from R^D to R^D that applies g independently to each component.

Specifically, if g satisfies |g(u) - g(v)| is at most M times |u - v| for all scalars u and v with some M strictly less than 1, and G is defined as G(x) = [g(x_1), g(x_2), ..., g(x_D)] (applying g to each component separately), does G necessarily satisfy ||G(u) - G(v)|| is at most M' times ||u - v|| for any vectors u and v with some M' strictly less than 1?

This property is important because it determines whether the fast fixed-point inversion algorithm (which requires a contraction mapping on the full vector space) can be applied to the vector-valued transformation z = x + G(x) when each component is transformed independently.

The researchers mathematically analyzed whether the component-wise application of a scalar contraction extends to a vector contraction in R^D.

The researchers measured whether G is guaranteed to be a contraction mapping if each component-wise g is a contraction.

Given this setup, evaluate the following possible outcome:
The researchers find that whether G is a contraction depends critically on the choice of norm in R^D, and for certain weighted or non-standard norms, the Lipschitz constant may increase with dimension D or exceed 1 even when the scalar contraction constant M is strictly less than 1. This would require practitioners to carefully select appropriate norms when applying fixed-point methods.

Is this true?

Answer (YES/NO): NO